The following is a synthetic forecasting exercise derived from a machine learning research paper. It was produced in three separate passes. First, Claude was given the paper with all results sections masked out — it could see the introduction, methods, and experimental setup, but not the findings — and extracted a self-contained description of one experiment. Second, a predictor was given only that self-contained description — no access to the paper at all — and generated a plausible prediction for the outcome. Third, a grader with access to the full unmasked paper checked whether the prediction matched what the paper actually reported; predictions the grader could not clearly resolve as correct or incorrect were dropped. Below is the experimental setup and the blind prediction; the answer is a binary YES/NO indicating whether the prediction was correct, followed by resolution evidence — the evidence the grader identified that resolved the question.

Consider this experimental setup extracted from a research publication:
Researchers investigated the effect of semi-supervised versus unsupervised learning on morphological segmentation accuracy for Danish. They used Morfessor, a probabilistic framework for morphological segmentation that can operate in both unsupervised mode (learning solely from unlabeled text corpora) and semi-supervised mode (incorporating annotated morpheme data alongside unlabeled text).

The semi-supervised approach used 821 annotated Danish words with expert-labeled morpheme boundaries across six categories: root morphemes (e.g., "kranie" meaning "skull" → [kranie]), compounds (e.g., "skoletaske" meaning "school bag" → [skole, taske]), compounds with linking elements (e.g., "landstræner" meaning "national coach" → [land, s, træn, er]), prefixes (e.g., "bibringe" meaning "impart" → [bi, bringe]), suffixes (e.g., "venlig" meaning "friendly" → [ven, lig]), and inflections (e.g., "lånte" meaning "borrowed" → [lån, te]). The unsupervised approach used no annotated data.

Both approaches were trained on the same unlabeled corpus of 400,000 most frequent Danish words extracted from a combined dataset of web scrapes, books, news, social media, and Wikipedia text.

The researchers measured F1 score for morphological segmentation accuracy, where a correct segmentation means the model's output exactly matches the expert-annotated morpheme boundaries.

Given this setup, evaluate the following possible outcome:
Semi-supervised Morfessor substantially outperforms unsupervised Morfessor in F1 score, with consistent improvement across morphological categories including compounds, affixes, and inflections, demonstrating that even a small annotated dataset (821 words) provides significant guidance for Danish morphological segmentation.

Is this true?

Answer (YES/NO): NO